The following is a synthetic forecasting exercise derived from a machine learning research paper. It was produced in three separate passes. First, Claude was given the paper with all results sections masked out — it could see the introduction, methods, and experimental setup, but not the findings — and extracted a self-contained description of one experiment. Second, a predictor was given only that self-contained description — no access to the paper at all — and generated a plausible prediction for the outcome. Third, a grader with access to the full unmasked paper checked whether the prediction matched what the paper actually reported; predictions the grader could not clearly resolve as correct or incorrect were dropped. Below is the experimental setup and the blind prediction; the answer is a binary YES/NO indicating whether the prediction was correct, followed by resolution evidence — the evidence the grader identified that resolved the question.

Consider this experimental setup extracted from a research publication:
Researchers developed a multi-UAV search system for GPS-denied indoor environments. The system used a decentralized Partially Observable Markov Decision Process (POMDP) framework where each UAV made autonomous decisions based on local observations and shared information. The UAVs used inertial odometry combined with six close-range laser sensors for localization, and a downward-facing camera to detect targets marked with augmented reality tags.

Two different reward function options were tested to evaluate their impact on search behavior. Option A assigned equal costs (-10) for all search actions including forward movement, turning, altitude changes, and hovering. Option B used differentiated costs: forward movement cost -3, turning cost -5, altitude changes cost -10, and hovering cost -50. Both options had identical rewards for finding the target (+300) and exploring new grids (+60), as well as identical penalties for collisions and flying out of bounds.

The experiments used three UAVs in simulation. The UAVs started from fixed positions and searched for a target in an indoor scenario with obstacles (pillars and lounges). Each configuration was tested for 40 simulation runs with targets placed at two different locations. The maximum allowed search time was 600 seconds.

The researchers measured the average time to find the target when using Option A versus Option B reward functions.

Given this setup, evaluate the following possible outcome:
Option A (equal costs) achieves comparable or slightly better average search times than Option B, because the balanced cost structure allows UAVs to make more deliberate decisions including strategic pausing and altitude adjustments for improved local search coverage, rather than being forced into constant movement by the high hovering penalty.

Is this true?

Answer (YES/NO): NO